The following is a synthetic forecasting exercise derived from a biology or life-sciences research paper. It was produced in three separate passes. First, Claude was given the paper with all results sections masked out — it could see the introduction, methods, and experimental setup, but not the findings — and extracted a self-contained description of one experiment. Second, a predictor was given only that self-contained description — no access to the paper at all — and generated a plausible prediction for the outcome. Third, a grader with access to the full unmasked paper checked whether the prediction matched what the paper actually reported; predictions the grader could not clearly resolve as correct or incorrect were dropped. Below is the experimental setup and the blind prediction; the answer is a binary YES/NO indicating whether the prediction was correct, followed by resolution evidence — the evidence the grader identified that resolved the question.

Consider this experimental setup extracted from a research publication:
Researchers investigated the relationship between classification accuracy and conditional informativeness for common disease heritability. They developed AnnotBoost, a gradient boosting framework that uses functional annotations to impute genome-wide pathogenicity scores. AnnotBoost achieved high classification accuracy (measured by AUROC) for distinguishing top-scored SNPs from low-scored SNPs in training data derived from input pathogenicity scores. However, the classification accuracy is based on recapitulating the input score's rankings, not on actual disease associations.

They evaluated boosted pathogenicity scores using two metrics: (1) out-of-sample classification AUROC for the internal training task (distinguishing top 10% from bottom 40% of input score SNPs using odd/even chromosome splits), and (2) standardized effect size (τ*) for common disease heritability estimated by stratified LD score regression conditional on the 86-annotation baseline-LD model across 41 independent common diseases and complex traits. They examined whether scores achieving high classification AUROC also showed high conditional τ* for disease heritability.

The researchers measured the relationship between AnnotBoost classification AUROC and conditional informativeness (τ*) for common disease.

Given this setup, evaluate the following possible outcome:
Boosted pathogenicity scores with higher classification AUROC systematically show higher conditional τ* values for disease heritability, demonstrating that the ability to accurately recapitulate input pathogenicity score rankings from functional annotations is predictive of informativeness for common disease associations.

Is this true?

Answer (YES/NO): NO